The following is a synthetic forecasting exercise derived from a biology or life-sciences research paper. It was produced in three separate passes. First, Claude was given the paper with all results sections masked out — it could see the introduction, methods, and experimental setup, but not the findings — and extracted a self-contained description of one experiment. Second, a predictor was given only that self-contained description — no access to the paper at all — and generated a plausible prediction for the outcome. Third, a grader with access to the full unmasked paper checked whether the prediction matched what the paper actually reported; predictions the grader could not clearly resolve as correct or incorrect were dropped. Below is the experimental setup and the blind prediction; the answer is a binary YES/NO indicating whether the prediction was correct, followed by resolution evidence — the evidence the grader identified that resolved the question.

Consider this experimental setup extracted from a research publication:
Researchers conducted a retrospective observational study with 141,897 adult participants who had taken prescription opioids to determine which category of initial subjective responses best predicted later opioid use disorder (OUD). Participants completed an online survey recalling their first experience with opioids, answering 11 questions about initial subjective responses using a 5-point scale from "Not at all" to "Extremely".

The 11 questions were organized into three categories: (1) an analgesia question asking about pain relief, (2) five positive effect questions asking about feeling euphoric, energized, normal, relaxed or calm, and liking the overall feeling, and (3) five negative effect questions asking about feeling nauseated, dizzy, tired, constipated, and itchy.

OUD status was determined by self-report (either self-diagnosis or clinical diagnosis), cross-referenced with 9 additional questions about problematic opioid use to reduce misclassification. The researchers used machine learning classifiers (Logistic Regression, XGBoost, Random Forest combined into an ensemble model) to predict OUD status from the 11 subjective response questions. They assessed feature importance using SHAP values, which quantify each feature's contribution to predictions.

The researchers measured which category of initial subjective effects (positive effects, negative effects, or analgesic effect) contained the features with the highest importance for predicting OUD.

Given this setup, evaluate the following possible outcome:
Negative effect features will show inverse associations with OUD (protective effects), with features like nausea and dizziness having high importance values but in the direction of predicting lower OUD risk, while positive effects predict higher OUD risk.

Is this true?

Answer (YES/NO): NO